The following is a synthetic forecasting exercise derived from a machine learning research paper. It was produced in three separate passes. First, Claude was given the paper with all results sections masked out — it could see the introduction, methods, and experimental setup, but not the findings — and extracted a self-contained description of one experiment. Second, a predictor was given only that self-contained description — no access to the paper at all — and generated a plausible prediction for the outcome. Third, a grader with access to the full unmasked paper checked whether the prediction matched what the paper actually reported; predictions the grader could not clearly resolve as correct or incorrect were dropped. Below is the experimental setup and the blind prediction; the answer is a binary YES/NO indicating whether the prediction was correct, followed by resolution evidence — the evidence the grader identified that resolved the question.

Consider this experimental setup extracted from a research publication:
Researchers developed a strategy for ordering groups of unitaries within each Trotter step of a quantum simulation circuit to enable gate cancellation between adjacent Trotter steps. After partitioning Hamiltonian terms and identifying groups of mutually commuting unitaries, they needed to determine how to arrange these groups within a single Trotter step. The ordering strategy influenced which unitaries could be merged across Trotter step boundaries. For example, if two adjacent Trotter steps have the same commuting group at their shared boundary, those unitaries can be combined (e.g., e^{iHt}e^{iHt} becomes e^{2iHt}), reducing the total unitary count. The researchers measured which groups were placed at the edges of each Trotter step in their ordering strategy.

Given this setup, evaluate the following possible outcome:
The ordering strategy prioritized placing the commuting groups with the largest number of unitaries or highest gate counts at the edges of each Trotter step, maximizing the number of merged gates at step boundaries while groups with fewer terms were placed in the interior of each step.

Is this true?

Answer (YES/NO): YES